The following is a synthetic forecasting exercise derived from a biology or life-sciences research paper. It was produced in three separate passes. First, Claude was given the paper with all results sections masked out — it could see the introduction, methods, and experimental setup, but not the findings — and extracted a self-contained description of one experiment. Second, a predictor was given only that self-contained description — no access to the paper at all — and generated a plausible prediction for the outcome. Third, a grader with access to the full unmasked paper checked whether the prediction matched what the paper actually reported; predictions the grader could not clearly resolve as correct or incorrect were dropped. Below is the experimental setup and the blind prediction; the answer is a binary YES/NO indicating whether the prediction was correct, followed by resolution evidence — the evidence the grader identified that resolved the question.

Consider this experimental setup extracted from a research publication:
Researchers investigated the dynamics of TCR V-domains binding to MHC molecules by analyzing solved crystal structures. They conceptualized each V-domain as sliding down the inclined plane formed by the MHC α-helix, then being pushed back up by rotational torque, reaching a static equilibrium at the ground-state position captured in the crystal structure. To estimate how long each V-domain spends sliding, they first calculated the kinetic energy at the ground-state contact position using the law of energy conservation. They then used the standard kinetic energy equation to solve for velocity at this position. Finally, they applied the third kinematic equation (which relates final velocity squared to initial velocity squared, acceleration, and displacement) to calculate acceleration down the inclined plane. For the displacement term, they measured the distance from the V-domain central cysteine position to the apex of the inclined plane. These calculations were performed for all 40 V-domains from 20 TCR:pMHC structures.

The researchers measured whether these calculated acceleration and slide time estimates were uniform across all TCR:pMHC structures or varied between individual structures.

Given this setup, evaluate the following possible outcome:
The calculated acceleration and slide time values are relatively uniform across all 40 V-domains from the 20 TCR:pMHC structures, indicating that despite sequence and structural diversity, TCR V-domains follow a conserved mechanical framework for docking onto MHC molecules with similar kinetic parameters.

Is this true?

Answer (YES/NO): NO